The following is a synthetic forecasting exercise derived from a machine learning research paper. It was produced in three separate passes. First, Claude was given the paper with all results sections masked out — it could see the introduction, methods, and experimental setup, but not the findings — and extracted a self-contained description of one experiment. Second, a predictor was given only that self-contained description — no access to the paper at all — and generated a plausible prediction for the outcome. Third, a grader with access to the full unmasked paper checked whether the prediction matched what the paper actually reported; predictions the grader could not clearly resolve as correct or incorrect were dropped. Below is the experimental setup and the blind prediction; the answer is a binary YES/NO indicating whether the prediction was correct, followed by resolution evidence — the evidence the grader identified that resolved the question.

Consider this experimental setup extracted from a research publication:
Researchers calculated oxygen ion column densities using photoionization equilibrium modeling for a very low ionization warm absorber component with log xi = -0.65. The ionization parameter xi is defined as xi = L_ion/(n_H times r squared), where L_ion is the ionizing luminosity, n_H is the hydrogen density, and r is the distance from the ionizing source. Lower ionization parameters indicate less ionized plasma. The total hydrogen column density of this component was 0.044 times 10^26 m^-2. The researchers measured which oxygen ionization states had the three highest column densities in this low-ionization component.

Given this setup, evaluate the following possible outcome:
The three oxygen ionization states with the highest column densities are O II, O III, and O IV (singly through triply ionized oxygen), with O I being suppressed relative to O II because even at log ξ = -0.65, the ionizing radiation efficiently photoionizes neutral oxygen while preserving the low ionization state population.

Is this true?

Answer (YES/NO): NO